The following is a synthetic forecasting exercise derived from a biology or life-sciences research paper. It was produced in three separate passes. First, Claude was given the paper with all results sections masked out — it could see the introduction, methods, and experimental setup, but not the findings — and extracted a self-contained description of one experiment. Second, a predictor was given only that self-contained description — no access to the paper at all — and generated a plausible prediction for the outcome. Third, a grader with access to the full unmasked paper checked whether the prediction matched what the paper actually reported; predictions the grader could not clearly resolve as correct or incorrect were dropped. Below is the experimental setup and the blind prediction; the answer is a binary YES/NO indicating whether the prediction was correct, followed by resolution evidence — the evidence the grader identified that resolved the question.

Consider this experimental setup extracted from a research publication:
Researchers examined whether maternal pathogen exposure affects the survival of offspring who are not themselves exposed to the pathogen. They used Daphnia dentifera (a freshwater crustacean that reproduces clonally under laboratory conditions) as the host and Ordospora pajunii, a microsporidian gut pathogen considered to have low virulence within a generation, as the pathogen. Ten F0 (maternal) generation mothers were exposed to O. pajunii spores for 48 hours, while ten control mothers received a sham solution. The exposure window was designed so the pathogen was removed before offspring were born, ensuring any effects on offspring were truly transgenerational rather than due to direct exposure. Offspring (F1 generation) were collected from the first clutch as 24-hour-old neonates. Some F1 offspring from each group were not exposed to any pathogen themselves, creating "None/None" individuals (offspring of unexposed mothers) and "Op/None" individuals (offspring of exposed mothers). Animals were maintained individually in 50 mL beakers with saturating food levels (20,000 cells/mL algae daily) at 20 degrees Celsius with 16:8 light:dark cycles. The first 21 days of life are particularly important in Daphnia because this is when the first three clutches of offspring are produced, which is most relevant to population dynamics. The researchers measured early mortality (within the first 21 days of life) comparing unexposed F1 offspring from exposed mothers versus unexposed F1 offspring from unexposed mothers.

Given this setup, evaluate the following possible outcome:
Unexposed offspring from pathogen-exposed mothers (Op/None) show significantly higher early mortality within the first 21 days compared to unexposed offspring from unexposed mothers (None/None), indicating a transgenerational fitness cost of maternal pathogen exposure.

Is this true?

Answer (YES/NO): YES